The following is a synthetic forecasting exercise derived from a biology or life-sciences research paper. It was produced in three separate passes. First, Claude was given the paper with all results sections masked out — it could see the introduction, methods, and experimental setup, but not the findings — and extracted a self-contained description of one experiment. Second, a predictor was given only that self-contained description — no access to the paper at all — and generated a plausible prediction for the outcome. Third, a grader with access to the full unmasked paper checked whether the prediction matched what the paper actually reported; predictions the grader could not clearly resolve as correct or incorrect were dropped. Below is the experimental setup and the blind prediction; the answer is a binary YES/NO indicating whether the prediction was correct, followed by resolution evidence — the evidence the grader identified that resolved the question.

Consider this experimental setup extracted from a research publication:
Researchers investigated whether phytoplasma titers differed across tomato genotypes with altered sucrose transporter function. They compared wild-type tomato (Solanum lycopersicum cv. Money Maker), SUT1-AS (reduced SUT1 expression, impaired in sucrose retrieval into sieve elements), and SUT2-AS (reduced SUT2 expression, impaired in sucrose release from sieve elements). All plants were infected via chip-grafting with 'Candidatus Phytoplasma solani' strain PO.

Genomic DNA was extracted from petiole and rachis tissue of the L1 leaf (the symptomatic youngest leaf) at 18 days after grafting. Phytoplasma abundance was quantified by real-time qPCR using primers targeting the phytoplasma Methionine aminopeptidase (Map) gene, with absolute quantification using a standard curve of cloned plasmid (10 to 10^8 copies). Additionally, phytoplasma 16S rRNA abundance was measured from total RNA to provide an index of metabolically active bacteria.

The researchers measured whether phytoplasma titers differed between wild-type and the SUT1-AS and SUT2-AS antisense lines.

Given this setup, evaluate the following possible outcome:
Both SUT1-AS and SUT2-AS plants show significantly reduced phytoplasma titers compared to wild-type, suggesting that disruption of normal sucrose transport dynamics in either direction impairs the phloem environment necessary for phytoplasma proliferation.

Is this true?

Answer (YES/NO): NO